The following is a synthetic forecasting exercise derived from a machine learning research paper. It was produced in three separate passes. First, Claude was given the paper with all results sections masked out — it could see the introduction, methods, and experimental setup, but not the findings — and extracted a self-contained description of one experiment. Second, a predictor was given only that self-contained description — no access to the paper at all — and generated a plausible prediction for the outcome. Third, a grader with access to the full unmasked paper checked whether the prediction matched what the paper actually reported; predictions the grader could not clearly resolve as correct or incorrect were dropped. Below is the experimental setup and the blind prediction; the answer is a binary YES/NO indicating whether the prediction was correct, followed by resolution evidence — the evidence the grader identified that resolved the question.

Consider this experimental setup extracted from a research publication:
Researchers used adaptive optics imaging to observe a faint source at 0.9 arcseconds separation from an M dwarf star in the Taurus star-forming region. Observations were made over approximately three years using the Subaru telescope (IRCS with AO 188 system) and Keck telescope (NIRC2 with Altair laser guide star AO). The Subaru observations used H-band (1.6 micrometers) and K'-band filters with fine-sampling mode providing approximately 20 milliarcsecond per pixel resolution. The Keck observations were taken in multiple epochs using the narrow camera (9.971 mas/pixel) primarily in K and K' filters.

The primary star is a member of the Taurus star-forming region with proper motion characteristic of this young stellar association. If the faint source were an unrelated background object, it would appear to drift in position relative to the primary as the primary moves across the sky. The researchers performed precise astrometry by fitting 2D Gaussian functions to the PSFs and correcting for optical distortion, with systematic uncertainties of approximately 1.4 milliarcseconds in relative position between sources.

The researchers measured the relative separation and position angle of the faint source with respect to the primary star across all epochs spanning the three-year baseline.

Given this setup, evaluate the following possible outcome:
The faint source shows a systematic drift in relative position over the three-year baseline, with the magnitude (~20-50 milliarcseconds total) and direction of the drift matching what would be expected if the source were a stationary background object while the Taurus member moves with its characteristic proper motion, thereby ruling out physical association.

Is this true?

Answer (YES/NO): NO